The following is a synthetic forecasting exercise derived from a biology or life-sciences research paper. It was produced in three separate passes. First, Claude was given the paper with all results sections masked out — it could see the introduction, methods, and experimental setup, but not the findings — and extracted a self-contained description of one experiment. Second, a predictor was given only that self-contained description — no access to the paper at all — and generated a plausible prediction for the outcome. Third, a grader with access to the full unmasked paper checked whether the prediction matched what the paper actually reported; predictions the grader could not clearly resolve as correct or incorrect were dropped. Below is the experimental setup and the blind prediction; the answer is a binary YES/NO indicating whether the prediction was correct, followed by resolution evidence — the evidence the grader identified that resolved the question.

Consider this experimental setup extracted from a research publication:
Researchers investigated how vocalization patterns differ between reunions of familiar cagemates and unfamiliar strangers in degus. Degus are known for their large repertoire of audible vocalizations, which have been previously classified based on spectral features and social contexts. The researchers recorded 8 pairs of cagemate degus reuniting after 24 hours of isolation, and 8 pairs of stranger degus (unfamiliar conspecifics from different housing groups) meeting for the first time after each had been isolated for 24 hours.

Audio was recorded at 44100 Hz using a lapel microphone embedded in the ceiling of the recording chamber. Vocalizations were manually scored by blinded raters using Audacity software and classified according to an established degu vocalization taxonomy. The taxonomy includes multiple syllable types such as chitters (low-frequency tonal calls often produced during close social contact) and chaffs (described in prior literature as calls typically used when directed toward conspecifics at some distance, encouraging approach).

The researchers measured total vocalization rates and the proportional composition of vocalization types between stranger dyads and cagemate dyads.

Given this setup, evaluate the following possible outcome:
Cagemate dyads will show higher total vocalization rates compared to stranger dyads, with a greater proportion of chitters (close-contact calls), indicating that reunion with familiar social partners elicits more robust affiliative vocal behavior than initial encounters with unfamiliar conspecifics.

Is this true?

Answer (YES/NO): NO